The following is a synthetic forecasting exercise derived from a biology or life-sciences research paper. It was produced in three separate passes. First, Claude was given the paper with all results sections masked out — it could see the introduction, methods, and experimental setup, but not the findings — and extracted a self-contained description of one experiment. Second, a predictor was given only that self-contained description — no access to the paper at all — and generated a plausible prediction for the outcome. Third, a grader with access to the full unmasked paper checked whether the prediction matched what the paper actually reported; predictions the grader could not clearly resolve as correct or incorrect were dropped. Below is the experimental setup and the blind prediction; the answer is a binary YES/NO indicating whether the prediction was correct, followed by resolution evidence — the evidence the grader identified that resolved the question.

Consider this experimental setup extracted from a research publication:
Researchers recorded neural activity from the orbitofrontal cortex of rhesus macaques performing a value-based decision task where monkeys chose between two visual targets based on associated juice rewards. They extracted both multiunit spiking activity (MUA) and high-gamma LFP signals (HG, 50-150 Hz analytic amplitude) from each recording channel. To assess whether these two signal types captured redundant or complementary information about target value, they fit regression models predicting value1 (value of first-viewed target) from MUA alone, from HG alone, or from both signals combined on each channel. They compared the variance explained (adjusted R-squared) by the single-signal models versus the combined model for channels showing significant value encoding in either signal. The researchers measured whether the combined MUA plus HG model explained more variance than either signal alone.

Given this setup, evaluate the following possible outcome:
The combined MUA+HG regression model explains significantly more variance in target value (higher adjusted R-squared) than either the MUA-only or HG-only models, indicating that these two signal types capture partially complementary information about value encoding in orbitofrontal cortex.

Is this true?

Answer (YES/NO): YES